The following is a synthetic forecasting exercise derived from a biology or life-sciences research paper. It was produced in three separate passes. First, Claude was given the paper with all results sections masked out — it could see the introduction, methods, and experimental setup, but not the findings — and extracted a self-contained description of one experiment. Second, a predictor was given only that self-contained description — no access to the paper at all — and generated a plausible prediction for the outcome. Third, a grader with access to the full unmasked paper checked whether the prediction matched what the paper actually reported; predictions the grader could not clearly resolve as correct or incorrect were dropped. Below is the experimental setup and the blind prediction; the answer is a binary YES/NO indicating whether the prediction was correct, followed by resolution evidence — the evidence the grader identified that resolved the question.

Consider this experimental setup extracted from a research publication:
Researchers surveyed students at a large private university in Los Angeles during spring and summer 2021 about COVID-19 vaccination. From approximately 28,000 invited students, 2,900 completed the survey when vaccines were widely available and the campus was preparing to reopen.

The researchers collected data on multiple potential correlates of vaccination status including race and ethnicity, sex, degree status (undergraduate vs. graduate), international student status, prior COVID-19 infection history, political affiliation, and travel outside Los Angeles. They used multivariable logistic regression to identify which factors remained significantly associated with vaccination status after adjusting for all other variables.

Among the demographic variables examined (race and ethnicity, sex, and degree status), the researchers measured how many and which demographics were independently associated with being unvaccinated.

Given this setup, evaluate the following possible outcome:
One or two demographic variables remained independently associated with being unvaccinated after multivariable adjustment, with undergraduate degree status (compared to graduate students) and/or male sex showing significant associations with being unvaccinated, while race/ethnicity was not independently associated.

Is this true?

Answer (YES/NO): NO